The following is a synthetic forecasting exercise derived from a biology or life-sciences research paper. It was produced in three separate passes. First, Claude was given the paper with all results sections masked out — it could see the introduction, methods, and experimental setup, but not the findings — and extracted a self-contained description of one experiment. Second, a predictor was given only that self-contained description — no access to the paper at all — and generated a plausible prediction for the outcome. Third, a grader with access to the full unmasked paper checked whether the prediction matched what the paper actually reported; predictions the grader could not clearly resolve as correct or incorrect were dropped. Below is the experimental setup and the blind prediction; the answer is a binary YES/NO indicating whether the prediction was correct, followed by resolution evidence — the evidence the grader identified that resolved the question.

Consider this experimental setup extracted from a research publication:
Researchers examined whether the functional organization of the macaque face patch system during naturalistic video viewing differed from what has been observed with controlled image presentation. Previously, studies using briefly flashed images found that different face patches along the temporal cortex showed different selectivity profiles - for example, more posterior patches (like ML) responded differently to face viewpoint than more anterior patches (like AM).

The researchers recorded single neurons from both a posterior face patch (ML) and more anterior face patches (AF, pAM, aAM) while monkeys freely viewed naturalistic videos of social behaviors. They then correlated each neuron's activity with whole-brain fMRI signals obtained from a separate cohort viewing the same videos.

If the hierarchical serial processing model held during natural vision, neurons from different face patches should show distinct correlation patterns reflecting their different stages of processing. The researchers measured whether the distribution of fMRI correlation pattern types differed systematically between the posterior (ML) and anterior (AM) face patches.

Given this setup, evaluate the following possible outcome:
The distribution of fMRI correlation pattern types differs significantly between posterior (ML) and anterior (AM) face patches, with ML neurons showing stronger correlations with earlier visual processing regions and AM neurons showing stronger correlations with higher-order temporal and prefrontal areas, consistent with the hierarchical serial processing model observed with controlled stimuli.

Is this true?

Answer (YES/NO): NO